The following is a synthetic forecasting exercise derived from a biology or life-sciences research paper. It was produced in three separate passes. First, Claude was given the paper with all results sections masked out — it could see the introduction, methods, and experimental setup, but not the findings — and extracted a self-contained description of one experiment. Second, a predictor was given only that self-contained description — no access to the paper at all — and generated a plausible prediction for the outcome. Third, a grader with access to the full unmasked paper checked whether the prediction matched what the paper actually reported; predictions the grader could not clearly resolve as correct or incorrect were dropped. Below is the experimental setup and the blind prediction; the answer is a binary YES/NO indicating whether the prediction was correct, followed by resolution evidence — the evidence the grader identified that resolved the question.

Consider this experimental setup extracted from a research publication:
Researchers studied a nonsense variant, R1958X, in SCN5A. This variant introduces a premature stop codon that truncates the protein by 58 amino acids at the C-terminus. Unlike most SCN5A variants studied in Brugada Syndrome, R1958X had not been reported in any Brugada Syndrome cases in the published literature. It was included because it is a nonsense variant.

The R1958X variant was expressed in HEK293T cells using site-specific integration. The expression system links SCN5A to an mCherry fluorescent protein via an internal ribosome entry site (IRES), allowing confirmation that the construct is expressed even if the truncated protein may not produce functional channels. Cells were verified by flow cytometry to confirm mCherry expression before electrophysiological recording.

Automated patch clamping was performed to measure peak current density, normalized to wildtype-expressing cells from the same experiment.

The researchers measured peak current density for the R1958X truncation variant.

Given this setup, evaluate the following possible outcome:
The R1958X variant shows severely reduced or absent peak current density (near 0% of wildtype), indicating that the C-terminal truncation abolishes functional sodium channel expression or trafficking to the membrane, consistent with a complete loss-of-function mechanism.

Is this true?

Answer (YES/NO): NO